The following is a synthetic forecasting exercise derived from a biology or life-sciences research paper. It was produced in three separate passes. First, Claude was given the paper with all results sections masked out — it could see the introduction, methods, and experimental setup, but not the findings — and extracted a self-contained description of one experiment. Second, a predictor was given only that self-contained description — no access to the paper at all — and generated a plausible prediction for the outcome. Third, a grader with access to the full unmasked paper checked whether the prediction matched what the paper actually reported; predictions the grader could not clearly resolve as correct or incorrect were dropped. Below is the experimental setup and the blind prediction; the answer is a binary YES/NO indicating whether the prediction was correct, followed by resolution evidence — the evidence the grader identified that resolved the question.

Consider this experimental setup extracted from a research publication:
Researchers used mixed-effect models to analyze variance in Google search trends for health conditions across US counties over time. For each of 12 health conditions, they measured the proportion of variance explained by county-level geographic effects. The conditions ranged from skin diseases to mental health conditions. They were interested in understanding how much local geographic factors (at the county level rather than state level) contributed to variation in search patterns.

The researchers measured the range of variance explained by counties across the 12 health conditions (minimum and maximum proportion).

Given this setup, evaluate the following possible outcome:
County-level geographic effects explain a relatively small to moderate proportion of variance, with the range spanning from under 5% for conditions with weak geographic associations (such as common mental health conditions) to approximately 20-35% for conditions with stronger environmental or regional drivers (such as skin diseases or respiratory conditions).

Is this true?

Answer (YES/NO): NO